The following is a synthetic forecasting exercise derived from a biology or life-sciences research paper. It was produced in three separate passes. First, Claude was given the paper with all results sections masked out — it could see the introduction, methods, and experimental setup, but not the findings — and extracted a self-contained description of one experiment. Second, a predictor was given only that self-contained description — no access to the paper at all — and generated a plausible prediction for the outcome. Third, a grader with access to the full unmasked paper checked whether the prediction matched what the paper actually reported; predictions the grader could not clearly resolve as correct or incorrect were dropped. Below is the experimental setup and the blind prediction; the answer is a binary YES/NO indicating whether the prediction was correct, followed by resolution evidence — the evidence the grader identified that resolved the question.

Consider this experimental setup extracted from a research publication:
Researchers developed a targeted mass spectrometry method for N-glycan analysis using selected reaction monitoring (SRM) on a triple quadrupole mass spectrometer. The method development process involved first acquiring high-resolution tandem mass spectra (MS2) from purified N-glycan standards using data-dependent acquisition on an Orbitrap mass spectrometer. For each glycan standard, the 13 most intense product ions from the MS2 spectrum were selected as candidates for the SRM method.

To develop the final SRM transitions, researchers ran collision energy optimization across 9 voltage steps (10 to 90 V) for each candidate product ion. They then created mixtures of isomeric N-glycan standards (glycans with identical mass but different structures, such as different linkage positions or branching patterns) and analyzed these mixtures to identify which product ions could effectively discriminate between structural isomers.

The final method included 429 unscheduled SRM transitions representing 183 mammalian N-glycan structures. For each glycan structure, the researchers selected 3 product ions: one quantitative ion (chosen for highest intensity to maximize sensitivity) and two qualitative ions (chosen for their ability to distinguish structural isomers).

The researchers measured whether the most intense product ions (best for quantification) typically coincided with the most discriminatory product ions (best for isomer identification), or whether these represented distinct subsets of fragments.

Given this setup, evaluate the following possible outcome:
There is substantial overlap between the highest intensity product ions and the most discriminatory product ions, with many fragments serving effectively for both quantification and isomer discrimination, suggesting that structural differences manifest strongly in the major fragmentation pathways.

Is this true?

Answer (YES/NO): NO